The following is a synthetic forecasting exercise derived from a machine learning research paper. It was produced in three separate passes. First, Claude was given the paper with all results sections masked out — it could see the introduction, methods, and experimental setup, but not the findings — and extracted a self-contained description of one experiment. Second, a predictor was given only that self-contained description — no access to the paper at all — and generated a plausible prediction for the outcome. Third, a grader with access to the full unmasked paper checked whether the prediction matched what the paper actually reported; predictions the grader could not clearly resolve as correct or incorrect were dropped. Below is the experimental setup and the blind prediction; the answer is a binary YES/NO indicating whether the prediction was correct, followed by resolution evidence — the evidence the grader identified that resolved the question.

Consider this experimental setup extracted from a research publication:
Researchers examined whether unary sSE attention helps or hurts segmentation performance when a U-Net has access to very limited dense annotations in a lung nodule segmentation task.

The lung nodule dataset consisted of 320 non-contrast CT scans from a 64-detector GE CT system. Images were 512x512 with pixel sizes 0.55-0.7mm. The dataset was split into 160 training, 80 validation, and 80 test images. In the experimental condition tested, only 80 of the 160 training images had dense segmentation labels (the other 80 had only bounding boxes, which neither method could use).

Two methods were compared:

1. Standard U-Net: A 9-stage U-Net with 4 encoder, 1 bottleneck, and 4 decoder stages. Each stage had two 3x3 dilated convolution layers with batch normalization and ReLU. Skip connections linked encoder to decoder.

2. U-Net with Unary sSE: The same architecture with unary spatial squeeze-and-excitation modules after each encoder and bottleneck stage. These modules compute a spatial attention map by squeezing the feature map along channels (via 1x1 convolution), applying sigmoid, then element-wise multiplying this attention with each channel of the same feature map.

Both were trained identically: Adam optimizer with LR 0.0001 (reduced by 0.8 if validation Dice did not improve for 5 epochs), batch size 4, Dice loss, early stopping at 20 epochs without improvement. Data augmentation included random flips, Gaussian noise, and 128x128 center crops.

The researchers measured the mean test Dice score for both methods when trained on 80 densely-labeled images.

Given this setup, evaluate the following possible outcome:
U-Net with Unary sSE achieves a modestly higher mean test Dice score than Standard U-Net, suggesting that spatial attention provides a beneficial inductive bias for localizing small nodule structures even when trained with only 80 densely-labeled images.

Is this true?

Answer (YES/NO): YES